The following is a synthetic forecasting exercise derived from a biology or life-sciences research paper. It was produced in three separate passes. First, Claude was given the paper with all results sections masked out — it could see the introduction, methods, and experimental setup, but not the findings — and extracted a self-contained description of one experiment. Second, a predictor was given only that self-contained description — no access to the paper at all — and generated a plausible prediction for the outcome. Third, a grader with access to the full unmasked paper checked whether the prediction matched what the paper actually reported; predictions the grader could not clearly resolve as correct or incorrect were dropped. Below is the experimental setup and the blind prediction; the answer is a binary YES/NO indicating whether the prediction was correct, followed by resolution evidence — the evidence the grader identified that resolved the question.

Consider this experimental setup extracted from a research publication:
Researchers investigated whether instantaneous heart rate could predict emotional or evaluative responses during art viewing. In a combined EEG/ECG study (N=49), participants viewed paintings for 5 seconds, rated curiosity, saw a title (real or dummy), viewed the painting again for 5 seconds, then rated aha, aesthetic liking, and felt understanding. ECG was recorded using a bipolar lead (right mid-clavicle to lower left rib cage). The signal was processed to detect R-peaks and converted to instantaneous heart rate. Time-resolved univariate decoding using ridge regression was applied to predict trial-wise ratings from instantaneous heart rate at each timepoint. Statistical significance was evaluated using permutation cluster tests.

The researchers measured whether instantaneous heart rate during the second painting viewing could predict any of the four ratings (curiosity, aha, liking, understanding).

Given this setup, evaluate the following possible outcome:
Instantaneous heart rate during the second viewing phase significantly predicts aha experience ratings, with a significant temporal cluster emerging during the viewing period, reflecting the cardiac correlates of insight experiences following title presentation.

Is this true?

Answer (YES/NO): NO